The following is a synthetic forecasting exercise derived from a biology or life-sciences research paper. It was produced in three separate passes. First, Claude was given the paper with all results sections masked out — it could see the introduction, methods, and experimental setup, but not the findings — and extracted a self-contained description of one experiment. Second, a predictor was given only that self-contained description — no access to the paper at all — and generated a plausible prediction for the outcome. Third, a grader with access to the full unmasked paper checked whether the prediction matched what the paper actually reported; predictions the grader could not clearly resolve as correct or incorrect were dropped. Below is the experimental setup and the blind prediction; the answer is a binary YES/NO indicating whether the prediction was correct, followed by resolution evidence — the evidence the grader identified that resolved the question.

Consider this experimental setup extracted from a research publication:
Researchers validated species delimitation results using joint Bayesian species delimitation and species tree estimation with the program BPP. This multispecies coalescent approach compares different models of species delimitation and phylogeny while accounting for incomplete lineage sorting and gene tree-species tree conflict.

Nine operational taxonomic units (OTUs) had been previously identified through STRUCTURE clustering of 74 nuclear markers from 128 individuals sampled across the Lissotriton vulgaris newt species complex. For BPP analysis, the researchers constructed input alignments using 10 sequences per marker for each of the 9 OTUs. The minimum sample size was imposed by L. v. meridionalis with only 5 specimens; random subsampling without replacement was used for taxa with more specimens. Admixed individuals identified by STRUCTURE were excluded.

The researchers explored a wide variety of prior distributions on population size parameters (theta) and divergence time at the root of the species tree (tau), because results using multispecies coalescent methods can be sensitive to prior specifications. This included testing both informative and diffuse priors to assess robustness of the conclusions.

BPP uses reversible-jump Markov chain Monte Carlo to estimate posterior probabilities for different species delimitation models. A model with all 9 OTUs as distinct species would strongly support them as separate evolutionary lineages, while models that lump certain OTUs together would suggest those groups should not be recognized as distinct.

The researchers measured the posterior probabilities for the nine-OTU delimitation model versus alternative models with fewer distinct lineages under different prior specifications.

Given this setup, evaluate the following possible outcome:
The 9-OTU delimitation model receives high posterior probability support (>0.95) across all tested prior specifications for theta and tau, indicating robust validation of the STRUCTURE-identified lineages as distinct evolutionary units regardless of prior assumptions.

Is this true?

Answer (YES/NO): YES